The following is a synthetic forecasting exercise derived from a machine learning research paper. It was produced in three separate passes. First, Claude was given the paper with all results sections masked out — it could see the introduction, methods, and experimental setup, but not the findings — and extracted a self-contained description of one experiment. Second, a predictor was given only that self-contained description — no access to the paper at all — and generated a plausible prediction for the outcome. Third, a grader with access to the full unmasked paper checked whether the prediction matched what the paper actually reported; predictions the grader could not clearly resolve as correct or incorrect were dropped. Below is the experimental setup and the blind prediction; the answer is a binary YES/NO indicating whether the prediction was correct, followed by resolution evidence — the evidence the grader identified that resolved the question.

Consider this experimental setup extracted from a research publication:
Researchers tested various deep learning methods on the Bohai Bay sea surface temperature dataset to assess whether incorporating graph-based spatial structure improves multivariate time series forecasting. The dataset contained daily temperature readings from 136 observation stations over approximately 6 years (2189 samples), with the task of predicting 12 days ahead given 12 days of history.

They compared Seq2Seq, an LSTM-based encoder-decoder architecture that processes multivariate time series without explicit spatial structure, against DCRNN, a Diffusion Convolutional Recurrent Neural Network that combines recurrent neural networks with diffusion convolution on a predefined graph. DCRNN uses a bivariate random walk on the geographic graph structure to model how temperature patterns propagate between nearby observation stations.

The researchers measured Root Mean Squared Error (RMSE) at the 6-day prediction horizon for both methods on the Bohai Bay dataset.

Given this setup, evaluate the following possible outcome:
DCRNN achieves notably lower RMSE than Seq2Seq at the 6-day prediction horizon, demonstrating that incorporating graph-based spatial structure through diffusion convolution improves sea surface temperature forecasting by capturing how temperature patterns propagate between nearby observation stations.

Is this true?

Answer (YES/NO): NO